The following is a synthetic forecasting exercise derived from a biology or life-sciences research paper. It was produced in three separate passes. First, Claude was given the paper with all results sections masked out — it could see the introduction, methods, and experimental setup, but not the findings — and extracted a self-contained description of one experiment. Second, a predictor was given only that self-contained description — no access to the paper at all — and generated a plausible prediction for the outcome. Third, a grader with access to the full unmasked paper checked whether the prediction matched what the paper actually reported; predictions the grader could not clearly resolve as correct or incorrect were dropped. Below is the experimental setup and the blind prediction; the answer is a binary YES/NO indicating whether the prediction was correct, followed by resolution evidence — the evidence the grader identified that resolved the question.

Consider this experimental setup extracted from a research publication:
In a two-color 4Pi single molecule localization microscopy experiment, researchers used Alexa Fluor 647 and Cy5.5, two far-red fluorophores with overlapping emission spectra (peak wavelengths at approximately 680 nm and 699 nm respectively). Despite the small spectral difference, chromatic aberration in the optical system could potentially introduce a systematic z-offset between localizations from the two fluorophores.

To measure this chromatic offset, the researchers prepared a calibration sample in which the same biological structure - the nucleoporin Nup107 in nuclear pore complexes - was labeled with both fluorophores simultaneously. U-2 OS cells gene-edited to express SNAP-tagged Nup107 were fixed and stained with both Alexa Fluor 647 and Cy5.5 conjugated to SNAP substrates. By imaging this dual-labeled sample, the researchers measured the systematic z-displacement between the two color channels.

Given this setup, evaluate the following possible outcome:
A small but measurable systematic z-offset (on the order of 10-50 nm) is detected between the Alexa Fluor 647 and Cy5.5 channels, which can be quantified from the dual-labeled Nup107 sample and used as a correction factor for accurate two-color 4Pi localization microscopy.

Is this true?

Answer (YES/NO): YES